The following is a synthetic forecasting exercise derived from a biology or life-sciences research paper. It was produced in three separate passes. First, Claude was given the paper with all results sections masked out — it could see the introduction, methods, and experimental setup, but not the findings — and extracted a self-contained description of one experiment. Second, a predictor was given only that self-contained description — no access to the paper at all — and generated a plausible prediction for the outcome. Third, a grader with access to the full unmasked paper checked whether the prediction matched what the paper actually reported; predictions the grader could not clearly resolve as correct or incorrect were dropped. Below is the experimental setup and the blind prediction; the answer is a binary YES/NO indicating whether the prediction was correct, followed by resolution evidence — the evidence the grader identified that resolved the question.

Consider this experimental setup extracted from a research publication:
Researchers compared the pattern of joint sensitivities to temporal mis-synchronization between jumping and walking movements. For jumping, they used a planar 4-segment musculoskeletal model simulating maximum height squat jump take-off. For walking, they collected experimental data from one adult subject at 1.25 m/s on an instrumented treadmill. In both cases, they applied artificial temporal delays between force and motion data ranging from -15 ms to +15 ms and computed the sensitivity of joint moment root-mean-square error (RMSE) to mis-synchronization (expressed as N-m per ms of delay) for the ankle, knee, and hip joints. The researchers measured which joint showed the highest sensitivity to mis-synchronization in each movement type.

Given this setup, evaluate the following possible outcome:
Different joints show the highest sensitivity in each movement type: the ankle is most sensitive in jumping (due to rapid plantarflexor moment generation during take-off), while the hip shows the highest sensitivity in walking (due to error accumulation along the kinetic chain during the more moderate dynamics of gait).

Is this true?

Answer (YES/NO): NO